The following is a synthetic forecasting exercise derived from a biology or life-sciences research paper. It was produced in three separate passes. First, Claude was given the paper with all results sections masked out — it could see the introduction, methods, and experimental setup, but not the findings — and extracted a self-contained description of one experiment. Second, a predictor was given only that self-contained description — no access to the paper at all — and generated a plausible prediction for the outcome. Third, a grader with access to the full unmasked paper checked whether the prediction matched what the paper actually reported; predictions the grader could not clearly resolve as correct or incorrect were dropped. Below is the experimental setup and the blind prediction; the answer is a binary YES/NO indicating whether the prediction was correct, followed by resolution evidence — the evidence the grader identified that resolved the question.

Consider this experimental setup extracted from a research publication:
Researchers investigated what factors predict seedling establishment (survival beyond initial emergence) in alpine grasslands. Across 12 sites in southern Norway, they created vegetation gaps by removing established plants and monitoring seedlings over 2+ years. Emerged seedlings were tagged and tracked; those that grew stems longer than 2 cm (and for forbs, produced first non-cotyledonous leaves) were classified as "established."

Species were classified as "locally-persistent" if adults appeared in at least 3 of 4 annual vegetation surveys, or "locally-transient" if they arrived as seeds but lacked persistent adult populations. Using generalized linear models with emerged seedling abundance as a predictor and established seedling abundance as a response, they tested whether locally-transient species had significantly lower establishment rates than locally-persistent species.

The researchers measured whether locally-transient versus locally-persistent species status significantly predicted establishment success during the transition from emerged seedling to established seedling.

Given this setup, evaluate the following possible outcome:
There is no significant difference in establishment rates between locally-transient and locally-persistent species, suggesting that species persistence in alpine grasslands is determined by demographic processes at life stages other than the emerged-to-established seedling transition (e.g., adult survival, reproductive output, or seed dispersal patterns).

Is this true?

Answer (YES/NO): YES